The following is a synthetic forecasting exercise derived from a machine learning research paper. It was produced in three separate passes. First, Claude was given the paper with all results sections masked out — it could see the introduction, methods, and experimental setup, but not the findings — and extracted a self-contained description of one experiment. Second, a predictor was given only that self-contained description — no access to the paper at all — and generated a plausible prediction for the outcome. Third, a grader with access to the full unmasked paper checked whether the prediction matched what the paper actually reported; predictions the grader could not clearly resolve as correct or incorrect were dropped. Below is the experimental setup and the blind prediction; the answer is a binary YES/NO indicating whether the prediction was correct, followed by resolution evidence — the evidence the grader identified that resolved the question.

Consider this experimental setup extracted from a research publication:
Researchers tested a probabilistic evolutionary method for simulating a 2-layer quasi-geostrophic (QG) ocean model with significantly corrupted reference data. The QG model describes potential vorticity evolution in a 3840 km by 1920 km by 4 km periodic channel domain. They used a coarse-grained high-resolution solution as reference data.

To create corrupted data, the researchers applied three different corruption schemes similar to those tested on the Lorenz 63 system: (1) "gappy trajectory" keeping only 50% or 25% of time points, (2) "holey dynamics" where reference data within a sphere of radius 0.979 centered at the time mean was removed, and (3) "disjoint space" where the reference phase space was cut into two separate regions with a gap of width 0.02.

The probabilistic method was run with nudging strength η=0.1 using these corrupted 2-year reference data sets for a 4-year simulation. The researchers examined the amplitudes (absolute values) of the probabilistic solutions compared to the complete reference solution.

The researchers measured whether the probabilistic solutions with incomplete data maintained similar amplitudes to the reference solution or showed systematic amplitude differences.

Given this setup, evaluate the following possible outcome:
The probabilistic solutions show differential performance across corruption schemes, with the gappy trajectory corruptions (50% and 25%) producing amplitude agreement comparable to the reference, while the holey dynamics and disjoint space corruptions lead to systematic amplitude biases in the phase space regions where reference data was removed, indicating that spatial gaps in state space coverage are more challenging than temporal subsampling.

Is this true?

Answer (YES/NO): NO